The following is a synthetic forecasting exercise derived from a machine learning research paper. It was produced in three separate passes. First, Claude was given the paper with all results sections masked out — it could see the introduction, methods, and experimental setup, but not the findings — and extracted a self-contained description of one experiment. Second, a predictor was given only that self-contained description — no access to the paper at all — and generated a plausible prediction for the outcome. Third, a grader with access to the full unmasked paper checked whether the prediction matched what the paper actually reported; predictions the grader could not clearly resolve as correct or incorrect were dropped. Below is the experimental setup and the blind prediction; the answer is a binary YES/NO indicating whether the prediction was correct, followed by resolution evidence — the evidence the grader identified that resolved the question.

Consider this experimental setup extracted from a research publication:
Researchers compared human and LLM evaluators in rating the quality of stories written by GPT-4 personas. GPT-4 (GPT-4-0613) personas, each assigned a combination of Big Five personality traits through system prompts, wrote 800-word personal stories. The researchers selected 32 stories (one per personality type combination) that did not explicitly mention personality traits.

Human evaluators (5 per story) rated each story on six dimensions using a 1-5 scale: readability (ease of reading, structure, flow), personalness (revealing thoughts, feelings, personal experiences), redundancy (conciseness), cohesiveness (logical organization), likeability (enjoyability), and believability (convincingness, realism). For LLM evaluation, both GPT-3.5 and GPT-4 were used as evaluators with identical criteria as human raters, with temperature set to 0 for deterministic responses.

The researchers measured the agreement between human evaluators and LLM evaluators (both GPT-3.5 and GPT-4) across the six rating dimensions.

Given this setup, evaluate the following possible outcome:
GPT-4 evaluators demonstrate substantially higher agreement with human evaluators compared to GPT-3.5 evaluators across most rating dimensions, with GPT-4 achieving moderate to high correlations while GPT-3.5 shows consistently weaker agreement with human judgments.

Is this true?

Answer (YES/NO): NO